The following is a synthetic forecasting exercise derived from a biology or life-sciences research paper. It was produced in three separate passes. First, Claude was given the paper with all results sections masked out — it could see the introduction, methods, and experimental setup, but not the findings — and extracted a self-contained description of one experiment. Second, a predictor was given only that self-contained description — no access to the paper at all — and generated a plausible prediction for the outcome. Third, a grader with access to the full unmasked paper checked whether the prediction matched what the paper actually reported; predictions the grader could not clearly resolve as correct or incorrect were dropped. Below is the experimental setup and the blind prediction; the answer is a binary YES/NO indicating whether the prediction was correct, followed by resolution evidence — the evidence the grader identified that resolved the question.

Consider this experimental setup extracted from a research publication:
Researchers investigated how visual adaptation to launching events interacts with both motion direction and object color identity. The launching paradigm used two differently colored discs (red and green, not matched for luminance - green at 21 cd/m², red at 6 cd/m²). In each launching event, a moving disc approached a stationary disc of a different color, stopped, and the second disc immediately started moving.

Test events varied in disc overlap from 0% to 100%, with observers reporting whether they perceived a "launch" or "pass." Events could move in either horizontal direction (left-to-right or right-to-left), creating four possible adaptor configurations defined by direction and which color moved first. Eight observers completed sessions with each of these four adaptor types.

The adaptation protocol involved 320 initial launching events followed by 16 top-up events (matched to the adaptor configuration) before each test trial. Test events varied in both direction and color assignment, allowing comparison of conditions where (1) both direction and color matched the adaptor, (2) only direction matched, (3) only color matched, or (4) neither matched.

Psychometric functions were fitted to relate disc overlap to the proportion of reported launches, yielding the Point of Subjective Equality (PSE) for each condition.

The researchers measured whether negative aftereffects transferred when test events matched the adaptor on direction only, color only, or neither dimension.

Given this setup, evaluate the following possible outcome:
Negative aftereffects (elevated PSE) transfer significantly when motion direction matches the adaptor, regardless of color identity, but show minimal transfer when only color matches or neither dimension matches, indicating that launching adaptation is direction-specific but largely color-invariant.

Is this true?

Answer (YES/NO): NO